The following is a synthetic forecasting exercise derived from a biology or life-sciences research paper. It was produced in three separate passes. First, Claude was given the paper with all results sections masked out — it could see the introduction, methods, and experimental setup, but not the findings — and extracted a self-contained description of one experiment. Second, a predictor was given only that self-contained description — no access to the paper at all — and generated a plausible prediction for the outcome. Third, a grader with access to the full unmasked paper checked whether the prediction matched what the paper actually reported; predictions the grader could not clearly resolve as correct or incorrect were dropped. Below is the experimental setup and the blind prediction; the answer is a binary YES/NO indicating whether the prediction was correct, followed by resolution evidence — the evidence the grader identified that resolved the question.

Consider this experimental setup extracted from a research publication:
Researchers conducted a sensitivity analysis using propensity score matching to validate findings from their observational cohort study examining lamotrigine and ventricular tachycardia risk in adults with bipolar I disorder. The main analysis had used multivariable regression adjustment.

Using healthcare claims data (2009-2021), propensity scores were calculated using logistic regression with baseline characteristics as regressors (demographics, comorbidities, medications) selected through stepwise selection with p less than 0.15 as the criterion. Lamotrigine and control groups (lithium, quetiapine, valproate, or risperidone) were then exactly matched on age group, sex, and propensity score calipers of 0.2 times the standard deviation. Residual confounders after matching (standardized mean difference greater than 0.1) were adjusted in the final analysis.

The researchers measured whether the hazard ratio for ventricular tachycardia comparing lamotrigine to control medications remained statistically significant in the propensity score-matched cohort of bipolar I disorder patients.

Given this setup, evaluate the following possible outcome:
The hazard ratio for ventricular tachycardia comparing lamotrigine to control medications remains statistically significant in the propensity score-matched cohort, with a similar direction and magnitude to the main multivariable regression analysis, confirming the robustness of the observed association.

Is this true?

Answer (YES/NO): YES